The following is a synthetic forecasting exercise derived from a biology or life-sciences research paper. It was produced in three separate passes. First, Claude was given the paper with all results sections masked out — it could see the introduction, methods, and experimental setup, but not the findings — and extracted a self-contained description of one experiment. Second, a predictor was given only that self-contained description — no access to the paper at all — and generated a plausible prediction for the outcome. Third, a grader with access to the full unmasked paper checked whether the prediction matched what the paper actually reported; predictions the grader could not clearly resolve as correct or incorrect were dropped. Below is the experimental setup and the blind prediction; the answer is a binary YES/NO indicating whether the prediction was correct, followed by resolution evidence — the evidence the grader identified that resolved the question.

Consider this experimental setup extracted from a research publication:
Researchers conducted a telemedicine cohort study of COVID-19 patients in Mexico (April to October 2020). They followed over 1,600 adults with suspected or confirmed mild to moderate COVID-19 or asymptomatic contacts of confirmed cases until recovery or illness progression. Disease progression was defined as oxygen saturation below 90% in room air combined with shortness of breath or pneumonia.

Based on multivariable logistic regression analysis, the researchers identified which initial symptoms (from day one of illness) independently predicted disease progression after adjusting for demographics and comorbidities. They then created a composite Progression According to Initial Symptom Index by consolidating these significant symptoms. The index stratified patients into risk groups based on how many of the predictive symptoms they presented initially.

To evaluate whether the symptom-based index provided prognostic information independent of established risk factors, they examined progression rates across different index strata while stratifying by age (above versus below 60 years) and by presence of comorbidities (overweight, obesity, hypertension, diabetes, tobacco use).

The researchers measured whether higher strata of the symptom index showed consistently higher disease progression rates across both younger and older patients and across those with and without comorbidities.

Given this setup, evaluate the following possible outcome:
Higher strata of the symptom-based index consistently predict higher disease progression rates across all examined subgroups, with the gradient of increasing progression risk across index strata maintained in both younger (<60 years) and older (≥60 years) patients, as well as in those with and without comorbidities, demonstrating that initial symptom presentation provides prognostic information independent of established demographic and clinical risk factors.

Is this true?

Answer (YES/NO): YES